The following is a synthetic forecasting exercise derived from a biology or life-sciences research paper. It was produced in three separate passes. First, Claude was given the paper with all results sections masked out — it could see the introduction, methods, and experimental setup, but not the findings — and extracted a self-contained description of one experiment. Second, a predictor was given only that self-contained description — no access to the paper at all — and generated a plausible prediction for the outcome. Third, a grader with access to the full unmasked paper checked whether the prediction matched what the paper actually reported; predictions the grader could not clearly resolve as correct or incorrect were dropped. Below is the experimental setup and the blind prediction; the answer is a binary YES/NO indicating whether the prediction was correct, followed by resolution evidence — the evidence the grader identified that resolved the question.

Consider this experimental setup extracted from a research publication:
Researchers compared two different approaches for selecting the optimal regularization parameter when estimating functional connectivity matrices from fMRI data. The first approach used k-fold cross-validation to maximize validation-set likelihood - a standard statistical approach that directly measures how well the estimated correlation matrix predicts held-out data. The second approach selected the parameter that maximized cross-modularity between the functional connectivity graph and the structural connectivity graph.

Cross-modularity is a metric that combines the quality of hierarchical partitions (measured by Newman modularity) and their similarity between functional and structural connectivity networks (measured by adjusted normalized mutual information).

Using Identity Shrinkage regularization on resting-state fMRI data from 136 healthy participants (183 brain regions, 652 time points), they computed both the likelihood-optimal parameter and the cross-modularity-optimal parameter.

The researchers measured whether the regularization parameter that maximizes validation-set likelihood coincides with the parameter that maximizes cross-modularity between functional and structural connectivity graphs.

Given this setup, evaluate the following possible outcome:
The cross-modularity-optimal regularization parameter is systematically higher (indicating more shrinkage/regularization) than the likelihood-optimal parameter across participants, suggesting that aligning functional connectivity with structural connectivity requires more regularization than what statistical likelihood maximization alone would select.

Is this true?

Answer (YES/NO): YES